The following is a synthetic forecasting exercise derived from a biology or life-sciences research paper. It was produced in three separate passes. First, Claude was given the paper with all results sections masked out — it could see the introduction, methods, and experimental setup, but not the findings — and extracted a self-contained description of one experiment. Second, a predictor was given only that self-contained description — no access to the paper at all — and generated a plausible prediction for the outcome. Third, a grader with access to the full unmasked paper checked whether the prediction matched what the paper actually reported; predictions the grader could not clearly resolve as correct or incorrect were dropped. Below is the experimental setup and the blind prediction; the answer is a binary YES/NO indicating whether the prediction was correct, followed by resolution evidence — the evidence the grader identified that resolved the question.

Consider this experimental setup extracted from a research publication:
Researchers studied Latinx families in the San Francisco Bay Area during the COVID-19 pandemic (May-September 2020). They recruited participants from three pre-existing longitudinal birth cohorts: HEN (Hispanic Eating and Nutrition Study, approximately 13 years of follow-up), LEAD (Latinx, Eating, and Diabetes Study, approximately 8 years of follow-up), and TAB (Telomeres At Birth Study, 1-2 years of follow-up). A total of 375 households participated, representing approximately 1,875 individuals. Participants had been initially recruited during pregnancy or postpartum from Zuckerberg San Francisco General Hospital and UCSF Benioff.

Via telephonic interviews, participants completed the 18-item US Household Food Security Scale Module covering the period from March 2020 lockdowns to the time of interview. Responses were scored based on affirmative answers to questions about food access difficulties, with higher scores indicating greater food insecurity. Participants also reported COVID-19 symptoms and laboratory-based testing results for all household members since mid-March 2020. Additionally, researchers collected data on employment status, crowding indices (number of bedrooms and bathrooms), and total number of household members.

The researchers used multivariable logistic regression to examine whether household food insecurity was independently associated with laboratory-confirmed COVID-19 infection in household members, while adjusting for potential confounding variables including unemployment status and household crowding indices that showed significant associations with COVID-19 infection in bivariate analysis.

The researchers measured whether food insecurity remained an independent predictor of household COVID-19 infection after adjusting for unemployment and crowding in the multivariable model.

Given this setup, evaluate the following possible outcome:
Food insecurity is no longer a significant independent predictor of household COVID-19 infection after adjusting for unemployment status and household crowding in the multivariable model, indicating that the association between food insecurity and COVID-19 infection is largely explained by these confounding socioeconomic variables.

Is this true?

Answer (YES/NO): YES